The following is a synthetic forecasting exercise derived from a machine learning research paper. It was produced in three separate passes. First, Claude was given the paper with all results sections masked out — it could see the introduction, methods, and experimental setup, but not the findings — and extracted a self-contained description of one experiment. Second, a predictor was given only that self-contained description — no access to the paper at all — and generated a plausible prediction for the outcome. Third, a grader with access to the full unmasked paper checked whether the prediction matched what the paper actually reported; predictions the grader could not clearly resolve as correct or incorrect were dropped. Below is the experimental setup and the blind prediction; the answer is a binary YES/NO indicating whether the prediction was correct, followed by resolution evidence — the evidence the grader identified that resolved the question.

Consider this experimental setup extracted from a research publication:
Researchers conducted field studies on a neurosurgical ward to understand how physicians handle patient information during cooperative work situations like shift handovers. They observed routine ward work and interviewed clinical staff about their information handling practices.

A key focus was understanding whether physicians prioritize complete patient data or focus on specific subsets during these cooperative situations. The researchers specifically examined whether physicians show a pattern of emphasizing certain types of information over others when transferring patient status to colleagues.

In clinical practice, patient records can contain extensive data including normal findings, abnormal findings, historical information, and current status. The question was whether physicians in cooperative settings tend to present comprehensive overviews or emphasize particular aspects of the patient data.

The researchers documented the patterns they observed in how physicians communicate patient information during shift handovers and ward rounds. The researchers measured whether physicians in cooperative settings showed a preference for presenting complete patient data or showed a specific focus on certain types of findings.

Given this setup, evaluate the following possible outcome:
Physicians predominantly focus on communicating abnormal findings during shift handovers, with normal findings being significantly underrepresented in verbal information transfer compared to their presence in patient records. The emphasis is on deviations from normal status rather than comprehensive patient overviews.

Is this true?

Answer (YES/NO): YES